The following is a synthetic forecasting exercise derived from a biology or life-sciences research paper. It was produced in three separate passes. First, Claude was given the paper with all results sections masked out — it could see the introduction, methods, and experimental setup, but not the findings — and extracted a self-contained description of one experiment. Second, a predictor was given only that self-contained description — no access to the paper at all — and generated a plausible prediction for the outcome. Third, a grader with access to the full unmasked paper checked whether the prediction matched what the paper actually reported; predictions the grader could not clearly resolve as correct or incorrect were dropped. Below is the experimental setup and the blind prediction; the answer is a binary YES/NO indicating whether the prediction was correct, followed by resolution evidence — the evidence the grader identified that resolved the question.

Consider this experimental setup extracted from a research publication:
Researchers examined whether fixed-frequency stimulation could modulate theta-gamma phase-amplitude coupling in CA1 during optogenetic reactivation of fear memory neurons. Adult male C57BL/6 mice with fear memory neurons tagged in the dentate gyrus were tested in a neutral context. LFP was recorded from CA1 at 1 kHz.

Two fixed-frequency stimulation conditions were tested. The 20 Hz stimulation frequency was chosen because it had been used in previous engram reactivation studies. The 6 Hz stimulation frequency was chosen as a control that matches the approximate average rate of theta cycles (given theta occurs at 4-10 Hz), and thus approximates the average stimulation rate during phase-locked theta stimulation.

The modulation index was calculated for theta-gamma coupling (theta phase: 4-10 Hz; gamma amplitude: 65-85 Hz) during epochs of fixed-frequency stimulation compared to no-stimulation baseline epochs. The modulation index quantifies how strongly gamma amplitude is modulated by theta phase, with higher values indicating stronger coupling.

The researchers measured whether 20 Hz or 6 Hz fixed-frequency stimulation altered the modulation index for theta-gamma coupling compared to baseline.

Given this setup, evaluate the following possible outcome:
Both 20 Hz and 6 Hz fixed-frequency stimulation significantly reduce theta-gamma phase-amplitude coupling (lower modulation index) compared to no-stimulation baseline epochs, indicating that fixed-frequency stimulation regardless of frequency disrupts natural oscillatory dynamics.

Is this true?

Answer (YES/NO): NO